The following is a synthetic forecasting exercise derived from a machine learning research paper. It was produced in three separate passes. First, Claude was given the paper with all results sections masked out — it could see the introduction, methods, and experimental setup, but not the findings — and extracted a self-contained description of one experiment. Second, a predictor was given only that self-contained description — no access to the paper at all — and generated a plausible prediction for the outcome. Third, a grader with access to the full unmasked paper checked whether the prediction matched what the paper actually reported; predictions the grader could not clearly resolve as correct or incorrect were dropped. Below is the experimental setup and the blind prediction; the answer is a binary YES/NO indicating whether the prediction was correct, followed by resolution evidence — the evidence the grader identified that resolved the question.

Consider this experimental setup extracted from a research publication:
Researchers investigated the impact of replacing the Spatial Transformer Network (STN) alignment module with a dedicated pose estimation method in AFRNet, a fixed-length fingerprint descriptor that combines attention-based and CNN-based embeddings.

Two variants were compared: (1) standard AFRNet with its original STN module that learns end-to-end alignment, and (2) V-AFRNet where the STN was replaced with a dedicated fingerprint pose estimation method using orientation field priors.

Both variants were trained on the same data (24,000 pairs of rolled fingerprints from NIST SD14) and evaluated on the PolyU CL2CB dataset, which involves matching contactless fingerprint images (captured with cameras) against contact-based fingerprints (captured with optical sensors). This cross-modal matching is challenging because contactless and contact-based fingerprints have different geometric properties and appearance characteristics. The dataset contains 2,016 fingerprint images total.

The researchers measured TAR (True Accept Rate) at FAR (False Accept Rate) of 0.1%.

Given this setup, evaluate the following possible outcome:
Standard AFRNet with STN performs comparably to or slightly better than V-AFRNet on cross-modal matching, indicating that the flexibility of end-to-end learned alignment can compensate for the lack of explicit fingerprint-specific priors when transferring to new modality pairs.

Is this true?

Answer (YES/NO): NO